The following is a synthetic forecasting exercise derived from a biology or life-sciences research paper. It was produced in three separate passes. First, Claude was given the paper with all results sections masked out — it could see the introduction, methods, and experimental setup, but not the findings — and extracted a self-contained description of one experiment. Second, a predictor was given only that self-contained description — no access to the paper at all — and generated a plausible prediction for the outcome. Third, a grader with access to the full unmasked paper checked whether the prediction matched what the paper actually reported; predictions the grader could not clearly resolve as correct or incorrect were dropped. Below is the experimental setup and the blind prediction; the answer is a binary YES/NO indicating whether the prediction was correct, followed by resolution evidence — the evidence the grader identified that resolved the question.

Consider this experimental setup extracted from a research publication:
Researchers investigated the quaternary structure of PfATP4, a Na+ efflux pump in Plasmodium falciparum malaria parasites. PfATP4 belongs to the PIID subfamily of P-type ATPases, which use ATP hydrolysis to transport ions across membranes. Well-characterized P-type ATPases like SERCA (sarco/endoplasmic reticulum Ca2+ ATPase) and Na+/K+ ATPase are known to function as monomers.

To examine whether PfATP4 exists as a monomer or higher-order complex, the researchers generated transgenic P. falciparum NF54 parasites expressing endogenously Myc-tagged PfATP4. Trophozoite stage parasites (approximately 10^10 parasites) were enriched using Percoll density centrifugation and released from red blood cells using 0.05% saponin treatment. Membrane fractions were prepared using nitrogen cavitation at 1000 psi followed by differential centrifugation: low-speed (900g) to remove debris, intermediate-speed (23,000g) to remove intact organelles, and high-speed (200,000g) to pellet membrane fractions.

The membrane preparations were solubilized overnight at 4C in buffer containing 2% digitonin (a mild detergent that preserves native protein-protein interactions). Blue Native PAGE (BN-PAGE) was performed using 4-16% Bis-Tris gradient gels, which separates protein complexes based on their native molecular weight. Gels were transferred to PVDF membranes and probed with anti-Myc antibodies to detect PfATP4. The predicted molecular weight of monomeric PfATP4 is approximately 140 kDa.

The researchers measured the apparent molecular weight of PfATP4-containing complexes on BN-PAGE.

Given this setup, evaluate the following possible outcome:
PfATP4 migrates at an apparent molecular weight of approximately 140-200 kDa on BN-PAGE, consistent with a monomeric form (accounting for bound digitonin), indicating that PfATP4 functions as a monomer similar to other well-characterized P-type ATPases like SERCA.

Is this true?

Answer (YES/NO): NO